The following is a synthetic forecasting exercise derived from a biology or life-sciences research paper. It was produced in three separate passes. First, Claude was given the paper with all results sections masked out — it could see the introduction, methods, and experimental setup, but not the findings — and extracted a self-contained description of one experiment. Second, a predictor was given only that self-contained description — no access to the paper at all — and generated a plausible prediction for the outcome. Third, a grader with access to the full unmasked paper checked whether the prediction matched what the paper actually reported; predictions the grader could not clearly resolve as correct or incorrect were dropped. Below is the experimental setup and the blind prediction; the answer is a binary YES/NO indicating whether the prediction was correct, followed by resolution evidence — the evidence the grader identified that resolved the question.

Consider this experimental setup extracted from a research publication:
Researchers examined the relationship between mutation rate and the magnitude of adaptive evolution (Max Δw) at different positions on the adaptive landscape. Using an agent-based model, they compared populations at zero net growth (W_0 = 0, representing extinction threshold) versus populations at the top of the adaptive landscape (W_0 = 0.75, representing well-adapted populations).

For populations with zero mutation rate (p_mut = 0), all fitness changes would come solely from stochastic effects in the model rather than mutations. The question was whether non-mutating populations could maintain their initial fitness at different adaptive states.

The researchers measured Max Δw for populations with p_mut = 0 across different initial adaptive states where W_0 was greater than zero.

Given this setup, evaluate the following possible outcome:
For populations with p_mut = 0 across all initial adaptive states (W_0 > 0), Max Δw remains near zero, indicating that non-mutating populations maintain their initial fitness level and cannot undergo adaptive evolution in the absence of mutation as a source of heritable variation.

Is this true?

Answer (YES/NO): YES